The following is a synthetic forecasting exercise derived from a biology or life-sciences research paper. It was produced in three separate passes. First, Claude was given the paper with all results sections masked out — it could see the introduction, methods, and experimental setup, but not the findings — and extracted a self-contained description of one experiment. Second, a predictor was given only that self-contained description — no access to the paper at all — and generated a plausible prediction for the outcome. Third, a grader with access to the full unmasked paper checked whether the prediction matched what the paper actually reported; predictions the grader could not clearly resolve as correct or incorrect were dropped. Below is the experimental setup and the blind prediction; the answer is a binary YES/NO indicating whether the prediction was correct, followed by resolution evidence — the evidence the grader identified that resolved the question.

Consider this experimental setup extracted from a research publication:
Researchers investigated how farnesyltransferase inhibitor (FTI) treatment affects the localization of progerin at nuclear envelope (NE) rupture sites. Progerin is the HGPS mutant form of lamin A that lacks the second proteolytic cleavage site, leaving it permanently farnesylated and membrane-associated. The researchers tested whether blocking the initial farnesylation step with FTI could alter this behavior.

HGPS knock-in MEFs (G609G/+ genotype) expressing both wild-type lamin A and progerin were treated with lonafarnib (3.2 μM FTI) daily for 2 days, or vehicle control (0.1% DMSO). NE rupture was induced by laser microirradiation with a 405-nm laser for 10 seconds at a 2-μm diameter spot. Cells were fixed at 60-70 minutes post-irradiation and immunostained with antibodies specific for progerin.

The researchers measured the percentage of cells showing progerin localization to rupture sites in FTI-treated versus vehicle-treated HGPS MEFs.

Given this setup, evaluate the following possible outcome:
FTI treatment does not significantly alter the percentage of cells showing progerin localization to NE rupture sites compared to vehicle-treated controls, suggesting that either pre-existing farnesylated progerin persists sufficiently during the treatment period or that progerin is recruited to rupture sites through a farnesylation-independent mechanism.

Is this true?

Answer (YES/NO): NO